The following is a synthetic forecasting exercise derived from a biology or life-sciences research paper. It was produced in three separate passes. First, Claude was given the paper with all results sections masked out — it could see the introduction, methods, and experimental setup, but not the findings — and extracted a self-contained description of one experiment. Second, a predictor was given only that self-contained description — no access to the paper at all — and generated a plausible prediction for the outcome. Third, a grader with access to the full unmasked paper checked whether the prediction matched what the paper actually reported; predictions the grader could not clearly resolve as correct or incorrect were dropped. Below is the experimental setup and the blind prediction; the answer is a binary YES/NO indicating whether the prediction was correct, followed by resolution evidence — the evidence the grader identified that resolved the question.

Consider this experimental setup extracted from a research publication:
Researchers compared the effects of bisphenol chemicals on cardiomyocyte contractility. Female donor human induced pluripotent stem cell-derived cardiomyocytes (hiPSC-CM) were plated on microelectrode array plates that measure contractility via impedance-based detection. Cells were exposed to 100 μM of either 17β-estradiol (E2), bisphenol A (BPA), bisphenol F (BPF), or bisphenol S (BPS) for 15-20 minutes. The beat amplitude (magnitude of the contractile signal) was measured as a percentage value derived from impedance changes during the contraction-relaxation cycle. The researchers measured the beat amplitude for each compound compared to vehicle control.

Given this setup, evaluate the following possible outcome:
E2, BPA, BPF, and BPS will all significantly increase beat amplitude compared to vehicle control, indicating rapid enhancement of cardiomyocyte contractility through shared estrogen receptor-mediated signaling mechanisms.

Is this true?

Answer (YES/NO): NO